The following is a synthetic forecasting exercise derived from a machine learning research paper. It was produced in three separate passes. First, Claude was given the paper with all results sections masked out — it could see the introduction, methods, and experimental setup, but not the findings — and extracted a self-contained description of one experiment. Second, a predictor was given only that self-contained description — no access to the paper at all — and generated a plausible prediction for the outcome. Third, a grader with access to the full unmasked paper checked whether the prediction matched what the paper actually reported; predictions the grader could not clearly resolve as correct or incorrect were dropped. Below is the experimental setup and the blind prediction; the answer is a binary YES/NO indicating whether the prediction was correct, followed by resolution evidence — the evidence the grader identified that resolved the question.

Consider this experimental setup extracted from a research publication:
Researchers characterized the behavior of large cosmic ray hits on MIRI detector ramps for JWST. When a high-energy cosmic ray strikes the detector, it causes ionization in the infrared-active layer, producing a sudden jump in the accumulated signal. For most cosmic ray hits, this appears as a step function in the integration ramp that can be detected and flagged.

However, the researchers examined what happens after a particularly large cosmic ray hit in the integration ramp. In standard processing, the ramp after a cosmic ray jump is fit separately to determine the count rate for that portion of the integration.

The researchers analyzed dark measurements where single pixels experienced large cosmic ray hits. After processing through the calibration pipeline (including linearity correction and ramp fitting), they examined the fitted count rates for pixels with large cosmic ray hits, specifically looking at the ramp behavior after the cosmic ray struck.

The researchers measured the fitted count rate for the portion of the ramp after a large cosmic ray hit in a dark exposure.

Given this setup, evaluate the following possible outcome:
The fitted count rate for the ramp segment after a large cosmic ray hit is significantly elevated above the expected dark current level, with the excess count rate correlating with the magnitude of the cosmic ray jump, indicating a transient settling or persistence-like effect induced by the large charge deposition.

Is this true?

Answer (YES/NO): NO